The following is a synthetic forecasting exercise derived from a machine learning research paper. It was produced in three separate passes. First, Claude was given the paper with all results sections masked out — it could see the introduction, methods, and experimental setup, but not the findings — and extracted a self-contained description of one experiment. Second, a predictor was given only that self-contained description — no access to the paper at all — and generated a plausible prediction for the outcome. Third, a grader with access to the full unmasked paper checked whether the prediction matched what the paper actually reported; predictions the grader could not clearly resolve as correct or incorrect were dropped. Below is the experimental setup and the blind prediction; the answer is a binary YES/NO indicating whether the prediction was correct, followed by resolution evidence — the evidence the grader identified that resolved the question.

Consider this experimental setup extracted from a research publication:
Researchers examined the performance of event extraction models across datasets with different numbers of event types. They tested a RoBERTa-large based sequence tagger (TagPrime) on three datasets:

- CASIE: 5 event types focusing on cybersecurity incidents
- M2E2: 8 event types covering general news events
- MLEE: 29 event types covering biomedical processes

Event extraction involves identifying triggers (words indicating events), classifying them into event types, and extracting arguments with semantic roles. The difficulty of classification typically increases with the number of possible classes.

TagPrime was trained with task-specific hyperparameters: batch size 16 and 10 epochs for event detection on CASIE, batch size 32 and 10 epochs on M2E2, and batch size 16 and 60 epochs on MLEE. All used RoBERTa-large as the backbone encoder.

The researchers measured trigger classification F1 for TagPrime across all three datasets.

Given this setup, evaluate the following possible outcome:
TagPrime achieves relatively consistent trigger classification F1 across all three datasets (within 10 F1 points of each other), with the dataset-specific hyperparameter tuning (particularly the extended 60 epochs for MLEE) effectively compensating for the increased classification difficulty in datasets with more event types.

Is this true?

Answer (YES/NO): NO